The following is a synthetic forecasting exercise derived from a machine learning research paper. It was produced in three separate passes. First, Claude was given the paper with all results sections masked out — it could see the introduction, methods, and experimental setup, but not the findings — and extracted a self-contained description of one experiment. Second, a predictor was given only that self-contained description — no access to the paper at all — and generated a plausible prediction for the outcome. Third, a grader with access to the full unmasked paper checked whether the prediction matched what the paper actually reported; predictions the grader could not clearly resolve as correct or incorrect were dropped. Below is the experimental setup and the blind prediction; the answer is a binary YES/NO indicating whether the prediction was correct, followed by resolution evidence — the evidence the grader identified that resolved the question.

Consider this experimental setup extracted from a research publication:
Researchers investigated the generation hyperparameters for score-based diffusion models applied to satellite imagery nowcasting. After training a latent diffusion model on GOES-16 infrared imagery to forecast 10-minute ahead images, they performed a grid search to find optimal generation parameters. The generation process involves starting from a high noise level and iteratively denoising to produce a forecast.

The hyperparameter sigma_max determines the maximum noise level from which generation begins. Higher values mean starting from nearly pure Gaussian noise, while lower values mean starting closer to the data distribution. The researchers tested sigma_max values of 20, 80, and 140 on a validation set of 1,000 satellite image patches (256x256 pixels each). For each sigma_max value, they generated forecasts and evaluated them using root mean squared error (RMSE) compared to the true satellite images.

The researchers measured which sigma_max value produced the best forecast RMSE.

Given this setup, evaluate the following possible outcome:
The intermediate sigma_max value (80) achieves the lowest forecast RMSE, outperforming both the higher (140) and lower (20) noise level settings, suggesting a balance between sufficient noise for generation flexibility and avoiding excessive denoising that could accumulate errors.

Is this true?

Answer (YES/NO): NO